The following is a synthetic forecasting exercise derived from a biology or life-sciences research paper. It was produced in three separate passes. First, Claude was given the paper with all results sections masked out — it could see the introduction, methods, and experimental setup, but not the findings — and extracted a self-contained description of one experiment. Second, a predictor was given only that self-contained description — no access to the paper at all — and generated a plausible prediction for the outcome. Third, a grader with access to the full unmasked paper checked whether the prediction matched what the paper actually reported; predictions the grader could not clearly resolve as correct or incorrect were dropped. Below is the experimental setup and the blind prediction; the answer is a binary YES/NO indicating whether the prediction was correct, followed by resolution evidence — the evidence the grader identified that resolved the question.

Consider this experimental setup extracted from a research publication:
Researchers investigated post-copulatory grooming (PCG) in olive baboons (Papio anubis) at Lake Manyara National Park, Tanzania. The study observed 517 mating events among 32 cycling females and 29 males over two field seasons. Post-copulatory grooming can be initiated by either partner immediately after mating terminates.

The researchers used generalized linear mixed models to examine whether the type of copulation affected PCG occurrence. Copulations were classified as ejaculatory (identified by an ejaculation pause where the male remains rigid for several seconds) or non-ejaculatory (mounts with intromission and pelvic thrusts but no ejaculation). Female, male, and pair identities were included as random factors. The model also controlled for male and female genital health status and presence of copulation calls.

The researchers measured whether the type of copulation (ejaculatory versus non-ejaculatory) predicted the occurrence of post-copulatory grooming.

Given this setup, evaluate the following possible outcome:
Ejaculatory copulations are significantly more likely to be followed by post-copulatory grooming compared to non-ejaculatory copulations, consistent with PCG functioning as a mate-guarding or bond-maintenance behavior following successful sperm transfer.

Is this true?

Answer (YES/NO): NO